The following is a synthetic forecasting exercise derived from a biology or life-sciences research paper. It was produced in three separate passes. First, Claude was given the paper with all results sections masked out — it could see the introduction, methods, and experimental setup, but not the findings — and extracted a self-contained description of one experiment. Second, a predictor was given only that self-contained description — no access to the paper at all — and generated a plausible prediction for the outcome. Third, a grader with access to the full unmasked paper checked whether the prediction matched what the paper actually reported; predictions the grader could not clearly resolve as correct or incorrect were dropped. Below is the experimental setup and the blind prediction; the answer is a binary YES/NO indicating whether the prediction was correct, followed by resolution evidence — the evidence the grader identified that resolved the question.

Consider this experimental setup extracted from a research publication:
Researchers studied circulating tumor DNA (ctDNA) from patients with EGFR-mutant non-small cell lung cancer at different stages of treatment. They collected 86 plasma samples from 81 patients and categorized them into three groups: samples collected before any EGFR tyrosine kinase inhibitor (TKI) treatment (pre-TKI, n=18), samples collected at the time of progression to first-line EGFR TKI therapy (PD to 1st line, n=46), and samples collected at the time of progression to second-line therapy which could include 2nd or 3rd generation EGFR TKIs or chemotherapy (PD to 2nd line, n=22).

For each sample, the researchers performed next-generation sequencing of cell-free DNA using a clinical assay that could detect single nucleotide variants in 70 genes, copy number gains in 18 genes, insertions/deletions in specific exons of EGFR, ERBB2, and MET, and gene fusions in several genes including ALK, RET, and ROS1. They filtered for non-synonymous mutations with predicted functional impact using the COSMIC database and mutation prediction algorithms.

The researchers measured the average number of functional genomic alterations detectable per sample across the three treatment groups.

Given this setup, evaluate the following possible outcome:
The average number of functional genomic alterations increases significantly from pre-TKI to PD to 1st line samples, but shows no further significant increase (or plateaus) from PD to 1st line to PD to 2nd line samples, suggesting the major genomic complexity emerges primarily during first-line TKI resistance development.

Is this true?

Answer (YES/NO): NO